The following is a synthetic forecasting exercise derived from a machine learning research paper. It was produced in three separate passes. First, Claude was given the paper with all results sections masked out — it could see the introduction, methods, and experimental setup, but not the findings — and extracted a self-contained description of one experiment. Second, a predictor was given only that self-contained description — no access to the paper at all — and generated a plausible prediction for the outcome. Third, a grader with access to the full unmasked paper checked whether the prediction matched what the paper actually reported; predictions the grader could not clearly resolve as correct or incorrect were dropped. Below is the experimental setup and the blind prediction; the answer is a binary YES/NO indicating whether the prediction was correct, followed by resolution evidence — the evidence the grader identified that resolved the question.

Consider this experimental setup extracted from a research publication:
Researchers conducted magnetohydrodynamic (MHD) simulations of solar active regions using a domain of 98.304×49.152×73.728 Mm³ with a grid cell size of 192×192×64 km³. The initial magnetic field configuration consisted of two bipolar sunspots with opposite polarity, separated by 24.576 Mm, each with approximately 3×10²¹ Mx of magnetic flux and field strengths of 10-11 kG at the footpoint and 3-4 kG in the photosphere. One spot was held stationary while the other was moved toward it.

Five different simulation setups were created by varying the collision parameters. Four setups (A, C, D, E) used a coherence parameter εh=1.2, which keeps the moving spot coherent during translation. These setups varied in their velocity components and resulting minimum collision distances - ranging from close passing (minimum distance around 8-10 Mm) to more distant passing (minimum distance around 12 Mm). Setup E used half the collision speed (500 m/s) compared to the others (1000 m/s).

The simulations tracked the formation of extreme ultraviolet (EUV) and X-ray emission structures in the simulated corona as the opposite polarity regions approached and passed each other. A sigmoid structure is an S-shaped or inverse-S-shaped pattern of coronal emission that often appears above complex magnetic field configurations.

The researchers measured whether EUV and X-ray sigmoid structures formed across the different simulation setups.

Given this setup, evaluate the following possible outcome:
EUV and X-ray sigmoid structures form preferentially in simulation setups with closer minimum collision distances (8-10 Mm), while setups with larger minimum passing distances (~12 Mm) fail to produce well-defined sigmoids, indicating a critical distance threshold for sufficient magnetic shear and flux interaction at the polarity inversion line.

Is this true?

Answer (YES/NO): NO